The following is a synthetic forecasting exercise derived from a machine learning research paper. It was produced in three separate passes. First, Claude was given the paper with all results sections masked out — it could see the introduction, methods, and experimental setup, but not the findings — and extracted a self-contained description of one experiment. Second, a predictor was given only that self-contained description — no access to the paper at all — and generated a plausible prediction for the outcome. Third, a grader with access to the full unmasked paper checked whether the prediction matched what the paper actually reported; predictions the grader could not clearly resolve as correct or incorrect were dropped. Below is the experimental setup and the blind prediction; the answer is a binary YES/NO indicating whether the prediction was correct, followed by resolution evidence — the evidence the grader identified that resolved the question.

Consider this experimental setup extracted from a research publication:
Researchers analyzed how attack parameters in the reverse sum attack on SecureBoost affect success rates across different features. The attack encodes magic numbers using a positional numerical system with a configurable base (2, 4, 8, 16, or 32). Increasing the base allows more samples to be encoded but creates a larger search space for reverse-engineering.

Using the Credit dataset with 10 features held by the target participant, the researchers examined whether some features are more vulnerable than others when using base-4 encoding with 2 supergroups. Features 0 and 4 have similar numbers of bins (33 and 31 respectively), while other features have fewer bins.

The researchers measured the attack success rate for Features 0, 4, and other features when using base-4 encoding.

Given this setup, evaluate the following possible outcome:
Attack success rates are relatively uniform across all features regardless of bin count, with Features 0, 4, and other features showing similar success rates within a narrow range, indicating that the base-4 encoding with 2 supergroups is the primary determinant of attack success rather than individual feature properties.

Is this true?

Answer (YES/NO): NO